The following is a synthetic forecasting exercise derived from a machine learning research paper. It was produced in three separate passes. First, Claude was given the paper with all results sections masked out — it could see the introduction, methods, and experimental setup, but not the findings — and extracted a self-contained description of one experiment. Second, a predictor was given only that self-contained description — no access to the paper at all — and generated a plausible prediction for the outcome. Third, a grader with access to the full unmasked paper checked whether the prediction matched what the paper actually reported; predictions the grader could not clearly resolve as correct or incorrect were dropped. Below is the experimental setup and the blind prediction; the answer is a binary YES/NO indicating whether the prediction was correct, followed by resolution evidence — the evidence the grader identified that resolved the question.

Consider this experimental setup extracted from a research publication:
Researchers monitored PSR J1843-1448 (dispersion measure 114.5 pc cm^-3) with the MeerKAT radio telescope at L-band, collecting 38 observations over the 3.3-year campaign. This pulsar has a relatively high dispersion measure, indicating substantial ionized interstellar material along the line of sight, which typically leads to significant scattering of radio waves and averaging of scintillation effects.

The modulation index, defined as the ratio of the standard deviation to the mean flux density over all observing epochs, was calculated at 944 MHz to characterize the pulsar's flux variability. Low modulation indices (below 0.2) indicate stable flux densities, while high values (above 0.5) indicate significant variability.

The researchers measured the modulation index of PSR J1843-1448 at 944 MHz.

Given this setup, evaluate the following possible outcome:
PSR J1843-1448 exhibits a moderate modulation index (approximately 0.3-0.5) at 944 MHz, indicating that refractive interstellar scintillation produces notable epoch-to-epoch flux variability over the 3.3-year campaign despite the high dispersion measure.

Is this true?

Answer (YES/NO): NO